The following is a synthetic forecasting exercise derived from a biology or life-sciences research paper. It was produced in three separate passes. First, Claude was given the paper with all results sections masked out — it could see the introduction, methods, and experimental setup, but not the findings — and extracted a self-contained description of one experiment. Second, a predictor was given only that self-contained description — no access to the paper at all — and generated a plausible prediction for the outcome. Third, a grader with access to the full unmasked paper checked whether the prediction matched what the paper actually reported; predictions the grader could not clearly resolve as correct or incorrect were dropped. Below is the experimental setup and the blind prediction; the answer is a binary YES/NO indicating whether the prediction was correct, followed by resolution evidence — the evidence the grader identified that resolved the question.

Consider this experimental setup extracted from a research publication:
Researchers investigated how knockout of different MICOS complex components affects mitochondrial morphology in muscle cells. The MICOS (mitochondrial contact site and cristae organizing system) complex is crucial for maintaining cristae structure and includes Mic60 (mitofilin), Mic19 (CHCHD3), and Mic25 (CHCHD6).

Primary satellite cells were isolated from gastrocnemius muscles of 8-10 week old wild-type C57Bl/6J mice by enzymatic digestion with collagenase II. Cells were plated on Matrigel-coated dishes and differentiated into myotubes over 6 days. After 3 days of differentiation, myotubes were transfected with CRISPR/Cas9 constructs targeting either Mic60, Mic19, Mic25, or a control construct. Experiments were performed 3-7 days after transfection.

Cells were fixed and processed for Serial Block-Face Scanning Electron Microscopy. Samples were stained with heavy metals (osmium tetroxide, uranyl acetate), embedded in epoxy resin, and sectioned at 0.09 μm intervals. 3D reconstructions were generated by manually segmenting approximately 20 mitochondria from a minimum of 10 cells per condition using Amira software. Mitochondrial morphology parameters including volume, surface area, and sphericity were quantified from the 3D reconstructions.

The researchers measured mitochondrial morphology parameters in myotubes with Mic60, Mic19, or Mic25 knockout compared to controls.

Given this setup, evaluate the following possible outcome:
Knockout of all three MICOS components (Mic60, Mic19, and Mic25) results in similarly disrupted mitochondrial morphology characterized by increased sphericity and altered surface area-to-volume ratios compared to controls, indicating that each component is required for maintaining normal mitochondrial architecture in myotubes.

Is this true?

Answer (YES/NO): NO